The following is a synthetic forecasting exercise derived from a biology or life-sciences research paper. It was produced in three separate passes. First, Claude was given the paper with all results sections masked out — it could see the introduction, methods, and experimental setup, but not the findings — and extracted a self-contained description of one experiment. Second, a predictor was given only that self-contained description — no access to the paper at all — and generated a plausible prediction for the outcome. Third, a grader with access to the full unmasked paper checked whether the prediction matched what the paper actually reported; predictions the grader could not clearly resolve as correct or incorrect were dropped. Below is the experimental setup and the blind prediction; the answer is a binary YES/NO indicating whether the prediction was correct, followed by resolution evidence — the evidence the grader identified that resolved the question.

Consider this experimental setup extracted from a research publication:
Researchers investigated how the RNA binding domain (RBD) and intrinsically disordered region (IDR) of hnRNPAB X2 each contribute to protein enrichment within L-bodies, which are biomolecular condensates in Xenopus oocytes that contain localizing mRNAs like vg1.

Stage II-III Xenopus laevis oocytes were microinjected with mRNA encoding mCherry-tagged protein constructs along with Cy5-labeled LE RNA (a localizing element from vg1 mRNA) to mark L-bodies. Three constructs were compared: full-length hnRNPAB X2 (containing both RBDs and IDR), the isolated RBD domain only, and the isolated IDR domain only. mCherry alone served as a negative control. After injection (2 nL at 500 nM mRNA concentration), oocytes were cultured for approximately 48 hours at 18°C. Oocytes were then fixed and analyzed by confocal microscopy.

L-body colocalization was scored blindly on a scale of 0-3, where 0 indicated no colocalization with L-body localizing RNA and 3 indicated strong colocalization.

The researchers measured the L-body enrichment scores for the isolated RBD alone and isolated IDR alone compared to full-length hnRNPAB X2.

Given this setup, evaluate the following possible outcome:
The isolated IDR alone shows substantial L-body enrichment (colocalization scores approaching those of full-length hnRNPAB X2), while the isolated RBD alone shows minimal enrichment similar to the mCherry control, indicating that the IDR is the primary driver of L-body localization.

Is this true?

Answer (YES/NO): NO